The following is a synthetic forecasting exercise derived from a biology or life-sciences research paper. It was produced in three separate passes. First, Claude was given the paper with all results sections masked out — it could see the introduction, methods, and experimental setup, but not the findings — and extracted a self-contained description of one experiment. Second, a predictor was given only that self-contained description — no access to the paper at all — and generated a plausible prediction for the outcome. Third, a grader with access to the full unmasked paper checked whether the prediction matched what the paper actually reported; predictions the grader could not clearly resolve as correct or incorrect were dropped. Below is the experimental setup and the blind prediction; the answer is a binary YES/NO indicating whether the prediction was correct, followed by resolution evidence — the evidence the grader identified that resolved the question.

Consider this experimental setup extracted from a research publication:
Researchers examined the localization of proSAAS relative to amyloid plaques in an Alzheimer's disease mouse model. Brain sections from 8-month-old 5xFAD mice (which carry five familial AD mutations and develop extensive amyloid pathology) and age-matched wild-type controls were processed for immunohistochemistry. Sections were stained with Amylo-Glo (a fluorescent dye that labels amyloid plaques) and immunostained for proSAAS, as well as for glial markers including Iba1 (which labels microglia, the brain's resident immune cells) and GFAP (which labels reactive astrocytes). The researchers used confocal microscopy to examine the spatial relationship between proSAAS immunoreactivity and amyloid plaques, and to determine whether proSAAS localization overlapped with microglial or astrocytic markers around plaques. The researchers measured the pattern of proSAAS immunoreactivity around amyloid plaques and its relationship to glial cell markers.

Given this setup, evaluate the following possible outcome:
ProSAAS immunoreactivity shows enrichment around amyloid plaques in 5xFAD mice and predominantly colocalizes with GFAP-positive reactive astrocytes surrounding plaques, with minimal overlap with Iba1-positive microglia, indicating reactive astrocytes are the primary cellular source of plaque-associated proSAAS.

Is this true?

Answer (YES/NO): NO